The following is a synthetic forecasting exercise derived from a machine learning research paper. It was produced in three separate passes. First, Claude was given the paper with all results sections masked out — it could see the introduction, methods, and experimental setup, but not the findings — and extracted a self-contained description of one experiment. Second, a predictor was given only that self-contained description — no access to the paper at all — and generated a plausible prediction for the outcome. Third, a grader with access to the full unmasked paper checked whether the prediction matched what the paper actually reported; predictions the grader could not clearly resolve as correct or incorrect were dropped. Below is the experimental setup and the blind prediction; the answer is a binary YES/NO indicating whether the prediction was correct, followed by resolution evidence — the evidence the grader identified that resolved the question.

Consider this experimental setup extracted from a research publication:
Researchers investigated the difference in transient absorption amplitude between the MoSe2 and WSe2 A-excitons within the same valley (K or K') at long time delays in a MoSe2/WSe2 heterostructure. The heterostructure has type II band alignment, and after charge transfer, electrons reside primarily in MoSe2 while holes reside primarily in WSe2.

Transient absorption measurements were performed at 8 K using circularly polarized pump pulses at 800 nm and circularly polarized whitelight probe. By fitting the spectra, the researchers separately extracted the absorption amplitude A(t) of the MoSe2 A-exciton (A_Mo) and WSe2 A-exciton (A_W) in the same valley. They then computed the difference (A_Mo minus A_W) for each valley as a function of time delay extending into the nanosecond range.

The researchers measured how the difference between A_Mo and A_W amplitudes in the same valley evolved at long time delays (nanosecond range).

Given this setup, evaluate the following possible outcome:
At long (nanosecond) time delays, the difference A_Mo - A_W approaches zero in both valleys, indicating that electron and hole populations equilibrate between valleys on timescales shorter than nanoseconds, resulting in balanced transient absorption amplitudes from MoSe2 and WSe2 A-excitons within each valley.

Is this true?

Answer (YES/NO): NO